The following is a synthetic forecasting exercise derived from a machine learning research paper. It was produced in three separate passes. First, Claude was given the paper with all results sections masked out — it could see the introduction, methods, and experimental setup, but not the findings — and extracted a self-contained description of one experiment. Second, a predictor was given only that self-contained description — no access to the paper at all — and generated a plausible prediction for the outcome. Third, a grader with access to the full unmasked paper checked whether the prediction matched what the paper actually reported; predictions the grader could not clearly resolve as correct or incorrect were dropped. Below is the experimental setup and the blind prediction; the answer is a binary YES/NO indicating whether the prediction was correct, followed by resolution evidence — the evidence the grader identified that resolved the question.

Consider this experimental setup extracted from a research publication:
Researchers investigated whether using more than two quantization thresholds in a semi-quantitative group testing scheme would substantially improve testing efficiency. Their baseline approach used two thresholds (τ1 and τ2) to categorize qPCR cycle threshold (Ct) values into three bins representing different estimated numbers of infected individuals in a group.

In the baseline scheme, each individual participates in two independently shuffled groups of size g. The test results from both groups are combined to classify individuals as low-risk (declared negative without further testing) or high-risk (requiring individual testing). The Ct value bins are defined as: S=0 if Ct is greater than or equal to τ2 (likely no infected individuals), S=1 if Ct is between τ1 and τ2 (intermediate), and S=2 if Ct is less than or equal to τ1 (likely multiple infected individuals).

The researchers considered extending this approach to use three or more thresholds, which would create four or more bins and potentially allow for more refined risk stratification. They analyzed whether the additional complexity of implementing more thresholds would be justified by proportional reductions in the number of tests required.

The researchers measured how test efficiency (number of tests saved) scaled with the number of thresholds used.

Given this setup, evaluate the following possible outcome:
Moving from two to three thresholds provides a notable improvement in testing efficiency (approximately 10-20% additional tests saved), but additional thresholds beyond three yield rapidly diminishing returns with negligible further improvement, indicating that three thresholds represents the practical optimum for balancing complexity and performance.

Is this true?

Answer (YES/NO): NO